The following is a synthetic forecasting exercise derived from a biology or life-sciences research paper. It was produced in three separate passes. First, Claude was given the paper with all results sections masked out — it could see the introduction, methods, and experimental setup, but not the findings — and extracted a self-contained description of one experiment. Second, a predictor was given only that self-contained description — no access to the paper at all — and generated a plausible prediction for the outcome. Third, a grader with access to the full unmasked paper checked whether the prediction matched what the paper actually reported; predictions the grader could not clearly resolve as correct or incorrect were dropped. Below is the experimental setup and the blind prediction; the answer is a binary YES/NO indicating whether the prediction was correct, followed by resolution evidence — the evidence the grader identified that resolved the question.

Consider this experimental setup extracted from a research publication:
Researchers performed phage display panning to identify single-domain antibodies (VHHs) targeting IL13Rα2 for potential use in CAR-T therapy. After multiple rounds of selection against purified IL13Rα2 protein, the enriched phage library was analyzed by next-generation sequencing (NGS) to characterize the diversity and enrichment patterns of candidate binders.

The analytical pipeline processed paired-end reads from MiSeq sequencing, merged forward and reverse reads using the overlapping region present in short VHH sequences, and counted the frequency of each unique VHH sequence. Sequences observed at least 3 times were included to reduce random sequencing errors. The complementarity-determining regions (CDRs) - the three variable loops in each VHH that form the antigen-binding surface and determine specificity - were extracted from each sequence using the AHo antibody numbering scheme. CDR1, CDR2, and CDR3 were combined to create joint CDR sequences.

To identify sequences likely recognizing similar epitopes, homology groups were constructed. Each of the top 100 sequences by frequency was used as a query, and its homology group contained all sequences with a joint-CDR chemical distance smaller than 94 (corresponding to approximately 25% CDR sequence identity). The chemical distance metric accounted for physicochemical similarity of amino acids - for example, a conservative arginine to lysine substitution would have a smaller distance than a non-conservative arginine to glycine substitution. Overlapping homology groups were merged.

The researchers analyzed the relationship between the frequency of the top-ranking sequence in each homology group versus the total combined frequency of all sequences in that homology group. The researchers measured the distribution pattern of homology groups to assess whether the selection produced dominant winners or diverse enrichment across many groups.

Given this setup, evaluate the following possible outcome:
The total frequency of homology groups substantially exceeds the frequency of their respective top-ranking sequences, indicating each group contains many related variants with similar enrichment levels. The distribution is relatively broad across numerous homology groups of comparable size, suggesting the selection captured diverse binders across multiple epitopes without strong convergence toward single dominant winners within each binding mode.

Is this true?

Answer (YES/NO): NO